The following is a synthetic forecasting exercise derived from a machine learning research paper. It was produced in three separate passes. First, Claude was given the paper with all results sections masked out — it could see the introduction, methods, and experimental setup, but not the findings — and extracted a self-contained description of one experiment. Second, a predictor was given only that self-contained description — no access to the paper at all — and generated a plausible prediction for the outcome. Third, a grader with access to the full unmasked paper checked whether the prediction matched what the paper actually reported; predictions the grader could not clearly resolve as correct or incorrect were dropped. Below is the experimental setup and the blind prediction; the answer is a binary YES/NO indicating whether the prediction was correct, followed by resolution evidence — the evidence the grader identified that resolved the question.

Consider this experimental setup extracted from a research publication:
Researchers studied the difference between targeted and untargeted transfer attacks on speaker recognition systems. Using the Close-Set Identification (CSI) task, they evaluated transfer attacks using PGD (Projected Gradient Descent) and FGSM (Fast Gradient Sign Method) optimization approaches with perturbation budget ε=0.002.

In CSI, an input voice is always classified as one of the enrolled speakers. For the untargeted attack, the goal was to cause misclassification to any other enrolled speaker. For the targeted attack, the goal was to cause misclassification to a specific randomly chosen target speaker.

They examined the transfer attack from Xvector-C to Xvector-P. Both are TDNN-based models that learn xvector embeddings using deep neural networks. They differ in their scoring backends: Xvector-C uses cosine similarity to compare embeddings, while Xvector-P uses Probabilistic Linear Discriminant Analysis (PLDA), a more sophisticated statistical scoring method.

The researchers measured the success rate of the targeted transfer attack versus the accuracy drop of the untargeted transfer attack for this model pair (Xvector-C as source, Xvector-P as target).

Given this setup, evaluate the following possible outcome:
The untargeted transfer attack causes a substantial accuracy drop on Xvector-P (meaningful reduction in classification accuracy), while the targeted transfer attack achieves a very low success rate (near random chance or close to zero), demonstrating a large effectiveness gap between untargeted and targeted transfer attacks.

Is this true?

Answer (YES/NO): NO